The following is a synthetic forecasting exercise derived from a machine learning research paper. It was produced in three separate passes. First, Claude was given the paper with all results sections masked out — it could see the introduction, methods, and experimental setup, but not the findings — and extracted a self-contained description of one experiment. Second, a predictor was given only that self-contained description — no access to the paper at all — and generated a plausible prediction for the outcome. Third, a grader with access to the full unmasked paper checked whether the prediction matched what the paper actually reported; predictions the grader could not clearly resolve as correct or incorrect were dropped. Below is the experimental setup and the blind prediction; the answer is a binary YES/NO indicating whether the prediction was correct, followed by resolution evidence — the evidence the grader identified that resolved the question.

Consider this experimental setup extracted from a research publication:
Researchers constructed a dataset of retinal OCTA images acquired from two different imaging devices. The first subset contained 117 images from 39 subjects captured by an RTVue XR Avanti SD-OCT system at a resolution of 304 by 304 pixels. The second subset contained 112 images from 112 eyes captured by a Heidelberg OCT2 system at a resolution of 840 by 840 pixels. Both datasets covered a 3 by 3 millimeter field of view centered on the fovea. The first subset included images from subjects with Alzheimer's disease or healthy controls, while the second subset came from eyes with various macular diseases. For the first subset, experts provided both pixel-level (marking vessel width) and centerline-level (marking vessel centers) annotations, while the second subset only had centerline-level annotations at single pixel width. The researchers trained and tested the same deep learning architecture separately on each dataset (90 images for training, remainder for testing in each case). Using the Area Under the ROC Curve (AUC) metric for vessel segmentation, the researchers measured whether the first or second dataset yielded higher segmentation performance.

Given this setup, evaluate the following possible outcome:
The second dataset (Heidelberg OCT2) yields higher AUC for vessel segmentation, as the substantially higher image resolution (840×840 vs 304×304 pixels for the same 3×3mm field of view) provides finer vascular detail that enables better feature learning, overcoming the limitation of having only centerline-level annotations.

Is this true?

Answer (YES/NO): NO